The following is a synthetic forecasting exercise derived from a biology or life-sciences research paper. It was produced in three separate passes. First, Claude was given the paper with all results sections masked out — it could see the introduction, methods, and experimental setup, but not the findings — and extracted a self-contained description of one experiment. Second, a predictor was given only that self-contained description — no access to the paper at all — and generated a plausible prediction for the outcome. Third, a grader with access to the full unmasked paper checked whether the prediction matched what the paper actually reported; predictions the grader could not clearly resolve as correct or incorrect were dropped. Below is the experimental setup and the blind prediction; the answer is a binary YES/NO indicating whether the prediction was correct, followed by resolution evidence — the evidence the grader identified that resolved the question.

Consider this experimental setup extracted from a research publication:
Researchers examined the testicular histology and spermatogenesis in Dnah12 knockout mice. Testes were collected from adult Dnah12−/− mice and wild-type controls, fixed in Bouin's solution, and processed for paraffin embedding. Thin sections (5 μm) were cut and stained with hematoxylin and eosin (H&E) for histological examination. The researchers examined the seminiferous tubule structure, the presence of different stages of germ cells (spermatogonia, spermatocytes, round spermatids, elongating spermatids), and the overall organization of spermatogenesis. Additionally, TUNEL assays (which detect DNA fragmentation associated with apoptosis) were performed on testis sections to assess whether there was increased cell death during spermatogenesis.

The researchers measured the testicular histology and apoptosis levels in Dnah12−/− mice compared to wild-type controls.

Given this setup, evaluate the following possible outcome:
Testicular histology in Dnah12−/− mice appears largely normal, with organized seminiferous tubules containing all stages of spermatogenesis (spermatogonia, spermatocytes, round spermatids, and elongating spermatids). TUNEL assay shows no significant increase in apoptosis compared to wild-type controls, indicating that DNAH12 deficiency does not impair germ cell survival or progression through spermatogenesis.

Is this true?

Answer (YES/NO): NO